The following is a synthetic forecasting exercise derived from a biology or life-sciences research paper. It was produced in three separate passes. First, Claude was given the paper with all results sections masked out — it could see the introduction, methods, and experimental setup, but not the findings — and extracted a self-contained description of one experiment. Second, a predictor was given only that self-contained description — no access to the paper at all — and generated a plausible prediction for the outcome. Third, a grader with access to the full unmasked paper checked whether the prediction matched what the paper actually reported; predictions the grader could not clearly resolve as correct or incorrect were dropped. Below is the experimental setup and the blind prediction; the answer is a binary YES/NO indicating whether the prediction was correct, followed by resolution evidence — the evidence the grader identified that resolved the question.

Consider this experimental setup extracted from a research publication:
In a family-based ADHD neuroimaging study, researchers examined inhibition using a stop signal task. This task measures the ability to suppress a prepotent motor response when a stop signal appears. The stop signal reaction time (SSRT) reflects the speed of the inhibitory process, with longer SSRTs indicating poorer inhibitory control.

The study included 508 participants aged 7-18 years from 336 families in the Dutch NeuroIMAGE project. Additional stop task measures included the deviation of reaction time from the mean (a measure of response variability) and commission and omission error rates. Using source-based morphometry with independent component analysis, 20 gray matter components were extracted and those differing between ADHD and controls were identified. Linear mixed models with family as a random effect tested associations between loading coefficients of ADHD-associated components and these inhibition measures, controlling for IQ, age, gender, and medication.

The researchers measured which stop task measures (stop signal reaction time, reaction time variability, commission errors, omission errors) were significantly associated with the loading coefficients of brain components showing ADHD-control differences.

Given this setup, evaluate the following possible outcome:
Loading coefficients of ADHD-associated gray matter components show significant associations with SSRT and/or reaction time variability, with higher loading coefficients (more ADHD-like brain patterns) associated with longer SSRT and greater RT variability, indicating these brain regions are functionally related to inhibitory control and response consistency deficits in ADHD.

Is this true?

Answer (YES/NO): NO